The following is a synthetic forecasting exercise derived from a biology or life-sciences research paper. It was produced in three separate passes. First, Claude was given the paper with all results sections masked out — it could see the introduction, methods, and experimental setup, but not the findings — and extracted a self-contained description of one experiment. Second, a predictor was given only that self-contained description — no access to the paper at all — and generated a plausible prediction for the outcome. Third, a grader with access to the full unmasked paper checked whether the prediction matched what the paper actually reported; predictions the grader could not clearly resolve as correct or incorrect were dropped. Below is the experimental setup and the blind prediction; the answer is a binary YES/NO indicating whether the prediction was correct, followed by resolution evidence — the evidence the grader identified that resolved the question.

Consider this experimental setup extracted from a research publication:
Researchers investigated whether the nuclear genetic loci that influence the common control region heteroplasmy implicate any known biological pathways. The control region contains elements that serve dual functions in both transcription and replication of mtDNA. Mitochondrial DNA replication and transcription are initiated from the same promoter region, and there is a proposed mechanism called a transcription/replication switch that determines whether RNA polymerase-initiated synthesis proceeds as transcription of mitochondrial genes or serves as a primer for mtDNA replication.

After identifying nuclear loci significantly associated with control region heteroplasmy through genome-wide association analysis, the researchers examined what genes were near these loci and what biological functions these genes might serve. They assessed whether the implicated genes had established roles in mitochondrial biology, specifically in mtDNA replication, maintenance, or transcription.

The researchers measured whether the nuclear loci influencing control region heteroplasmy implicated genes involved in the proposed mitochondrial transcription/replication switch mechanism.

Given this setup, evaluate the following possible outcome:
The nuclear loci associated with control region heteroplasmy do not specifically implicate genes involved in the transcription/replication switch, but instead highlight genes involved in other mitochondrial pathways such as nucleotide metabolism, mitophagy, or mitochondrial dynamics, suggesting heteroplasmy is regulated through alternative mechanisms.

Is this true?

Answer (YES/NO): NO